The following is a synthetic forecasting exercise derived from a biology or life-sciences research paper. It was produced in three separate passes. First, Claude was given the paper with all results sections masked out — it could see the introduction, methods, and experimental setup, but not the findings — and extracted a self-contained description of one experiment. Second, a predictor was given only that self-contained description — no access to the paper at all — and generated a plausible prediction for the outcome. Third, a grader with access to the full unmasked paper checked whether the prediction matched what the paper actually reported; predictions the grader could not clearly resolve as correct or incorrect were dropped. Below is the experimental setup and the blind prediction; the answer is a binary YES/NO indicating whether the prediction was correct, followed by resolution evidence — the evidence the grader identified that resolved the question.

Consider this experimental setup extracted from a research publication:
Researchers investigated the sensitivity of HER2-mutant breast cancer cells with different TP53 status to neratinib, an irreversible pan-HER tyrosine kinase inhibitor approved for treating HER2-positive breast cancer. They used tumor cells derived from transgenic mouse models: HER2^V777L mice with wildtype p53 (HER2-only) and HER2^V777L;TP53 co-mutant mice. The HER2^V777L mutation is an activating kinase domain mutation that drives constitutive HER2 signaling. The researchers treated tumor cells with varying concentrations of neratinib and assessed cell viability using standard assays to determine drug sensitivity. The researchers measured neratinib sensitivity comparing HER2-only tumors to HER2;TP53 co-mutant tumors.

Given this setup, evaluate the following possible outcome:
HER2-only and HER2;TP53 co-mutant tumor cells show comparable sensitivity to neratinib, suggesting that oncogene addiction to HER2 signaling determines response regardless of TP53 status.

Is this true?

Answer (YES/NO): NO